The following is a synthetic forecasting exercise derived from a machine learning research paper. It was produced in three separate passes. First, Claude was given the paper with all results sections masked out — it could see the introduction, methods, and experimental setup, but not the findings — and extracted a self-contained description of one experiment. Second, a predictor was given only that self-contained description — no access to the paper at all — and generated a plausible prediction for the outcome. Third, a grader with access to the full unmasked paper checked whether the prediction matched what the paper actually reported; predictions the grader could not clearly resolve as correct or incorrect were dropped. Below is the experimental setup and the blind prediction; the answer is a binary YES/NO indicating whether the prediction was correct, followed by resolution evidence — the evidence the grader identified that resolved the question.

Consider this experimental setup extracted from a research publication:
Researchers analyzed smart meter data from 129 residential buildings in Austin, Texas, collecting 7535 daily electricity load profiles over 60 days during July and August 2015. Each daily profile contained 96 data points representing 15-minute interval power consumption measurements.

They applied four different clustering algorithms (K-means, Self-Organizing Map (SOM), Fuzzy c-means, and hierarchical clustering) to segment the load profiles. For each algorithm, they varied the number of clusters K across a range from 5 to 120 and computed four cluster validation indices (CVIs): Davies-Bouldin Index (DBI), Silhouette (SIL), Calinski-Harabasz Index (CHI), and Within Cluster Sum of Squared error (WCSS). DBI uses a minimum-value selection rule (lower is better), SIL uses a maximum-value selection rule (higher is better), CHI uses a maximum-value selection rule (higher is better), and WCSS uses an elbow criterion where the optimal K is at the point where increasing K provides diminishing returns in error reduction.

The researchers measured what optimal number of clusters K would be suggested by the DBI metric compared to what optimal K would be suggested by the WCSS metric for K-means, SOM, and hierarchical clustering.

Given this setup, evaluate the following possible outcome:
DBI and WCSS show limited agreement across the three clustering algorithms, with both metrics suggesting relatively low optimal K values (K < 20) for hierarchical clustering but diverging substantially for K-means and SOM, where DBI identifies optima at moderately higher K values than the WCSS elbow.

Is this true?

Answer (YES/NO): NO